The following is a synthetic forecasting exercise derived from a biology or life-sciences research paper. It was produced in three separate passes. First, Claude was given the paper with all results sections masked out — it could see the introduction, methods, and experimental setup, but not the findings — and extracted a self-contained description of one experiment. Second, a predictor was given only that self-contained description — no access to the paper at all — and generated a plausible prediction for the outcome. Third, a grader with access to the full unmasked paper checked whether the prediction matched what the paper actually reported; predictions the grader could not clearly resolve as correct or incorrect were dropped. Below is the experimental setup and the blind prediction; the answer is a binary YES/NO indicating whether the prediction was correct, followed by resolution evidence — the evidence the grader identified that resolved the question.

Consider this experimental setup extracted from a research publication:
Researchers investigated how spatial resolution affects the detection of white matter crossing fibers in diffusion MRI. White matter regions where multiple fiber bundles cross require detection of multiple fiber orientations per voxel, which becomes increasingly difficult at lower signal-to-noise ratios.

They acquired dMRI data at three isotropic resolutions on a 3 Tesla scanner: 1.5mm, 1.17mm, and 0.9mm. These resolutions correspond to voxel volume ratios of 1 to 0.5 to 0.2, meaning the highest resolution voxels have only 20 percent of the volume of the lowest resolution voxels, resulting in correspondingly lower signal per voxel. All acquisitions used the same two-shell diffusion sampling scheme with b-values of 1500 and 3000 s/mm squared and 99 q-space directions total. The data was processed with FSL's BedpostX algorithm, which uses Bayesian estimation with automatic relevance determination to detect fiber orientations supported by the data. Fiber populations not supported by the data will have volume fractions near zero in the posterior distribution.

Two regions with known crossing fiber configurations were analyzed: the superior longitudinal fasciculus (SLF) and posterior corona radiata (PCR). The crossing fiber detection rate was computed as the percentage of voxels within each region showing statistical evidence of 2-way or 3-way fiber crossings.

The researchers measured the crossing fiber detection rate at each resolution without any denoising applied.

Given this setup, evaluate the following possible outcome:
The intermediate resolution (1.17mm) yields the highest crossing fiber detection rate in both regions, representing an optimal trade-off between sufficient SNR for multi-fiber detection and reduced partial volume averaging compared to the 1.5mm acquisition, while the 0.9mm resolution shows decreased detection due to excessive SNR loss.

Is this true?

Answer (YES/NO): NO